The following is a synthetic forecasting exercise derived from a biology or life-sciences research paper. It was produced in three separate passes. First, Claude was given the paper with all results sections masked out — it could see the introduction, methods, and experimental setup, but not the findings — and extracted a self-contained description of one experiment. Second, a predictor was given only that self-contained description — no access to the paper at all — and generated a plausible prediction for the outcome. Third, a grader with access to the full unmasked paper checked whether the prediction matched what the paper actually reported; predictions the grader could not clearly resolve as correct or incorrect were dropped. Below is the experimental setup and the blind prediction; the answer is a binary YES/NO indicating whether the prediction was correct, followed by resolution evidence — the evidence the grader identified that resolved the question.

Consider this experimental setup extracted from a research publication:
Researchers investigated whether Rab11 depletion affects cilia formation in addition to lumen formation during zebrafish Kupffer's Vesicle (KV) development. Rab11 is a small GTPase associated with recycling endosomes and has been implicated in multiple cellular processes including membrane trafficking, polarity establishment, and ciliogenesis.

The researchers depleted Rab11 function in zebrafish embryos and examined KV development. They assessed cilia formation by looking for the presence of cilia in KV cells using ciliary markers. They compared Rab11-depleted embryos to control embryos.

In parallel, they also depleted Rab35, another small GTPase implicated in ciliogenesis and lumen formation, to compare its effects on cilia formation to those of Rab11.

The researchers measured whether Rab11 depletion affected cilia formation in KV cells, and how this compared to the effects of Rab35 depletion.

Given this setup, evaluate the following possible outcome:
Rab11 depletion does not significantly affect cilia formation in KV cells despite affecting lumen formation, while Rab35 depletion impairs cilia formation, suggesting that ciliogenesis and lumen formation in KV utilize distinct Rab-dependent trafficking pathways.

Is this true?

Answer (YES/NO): NO